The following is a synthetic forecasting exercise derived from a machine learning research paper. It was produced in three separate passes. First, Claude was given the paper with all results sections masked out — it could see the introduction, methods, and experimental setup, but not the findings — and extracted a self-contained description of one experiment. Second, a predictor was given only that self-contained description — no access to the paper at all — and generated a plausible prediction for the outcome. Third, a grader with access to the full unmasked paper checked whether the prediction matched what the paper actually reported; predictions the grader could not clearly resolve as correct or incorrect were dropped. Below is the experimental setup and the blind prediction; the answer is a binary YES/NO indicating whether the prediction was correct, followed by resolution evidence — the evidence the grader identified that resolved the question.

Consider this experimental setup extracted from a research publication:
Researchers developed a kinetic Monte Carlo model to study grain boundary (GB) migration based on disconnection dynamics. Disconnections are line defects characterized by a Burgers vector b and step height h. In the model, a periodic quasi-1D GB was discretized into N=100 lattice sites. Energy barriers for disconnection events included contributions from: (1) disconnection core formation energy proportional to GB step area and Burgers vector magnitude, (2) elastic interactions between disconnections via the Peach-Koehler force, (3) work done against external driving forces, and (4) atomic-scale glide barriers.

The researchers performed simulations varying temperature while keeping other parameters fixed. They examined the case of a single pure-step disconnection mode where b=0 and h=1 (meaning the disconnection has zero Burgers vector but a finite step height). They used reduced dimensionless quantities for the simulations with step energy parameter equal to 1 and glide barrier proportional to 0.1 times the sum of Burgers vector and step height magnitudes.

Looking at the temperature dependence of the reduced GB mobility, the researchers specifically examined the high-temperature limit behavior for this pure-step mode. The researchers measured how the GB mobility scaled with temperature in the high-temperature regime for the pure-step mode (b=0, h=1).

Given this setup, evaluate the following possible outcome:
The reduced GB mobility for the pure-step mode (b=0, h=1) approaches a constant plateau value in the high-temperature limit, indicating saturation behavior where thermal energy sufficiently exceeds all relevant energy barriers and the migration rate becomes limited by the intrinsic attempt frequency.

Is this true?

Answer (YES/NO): NO